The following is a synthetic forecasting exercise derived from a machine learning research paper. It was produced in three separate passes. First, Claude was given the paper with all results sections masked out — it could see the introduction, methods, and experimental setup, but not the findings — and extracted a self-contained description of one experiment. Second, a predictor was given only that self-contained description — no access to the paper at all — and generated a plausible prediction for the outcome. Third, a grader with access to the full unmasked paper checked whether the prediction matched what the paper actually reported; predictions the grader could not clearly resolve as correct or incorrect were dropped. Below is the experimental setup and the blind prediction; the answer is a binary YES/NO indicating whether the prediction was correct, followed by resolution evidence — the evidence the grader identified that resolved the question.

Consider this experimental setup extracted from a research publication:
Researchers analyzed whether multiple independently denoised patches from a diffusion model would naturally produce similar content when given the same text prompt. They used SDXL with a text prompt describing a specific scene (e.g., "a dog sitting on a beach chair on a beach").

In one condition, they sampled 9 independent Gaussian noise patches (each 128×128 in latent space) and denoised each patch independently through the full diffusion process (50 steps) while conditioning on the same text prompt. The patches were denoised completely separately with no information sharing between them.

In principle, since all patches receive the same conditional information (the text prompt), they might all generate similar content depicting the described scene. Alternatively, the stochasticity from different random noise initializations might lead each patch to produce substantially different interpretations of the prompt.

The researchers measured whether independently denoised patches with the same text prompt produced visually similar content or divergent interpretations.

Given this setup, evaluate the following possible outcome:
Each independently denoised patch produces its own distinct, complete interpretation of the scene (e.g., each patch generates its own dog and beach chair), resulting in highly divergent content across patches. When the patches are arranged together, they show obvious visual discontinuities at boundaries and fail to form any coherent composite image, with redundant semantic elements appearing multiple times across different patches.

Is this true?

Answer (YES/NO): YES